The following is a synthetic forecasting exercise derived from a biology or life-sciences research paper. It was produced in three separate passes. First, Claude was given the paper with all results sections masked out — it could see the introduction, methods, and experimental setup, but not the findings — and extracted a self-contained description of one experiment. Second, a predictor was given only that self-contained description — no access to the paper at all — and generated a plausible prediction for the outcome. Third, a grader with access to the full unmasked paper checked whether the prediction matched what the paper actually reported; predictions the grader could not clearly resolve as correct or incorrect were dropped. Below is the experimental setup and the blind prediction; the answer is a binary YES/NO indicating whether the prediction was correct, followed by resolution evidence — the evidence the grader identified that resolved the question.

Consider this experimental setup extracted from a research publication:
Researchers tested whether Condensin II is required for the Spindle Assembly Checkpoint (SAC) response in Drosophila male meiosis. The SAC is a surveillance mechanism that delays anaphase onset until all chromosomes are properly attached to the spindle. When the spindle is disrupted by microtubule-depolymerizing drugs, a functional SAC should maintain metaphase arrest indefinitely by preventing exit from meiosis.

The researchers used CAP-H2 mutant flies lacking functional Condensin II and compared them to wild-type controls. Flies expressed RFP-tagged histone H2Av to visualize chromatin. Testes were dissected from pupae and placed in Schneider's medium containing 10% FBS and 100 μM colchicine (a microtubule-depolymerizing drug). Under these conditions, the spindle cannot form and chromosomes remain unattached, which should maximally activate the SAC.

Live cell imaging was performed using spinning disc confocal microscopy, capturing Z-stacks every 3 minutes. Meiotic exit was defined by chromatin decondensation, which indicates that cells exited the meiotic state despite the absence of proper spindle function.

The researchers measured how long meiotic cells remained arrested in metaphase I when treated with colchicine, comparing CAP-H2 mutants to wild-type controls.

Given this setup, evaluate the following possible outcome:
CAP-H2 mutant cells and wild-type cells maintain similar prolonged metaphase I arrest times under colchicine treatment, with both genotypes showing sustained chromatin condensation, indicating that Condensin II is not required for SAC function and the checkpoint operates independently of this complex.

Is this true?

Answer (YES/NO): NO